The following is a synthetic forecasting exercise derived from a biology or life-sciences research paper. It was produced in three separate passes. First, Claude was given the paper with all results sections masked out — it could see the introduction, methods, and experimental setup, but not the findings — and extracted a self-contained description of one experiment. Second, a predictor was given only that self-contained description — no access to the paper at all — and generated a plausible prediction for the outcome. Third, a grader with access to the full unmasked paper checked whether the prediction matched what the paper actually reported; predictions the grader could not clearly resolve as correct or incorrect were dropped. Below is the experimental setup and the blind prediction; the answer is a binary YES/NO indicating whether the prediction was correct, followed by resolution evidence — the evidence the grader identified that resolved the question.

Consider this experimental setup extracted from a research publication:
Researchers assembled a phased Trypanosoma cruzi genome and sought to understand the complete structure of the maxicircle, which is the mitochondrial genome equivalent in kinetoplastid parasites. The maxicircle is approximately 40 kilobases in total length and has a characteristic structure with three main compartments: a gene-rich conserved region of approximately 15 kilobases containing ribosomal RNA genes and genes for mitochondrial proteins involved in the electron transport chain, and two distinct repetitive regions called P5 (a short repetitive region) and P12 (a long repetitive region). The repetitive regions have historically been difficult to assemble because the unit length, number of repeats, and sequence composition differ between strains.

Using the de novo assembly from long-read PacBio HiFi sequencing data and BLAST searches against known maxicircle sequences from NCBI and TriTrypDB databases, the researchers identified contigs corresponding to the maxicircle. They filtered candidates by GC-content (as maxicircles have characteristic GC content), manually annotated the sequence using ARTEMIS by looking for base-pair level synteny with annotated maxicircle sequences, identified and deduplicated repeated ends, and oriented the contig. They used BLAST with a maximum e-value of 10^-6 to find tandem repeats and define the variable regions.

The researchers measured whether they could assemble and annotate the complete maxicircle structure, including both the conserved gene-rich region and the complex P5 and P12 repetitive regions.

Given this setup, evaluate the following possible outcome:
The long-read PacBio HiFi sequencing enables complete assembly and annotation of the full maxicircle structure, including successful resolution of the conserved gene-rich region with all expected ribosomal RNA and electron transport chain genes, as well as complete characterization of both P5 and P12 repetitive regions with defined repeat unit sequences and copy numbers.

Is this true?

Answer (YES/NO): YES